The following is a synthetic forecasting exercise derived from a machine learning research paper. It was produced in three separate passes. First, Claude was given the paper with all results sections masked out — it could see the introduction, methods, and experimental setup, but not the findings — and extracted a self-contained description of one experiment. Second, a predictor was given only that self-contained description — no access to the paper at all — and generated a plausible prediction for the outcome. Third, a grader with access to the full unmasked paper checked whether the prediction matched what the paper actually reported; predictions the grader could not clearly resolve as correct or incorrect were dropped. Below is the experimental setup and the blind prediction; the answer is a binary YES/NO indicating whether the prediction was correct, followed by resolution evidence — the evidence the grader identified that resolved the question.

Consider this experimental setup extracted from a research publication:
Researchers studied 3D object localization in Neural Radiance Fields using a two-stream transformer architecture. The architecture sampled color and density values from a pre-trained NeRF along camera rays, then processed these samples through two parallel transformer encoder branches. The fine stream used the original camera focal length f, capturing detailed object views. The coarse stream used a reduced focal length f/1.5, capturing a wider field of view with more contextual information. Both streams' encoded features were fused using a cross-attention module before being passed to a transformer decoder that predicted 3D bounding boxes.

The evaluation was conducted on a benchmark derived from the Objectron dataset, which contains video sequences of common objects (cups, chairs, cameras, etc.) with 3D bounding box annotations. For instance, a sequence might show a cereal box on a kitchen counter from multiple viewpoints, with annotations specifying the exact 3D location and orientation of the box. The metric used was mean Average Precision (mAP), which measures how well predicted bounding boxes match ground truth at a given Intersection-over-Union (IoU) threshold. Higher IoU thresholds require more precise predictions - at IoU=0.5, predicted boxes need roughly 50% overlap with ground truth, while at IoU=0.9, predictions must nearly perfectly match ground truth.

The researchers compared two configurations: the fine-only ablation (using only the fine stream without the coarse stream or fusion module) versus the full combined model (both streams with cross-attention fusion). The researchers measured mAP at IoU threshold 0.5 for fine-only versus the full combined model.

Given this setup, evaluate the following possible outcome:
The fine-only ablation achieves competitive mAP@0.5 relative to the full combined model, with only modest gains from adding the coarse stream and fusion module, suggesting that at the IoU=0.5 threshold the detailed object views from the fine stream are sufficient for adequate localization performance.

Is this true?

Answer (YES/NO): NO